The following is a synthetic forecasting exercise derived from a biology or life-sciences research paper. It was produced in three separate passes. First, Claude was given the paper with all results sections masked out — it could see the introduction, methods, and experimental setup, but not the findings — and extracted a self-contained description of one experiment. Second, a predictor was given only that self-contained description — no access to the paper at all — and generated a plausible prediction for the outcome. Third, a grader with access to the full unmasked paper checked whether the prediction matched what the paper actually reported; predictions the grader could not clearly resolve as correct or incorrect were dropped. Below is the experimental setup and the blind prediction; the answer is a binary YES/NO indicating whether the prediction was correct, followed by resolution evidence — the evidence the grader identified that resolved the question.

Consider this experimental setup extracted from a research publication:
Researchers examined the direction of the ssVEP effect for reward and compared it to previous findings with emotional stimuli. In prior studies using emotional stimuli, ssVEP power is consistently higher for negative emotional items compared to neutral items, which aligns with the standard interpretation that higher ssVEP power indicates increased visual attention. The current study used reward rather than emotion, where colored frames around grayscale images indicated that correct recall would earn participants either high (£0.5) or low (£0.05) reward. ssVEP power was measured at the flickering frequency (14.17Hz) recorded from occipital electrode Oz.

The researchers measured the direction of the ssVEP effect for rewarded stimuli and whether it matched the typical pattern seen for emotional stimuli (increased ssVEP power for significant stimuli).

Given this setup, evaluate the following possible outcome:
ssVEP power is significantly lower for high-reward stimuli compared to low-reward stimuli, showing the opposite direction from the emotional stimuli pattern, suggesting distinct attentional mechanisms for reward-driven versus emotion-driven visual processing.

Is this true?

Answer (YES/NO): YES